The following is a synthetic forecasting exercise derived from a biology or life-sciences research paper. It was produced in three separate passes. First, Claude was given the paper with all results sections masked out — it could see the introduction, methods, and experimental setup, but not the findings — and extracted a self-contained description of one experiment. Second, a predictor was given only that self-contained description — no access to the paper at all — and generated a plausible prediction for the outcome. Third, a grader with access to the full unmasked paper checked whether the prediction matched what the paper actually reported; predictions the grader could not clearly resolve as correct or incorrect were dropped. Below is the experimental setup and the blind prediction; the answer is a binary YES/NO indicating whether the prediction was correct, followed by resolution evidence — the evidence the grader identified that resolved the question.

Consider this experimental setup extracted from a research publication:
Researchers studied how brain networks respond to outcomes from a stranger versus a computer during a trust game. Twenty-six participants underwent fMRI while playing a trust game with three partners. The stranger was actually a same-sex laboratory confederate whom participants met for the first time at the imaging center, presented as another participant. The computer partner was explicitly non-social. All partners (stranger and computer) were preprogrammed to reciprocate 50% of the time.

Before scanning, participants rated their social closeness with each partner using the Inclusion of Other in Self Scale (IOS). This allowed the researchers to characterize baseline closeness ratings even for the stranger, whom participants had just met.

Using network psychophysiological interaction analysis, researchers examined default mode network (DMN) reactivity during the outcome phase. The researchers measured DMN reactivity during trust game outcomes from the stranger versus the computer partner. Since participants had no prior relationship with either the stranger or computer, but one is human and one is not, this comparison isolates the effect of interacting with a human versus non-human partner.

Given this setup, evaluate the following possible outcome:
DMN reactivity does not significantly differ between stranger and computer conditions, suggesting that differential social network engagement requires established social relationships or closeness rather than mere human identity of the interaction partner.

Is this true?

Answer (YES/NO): NO